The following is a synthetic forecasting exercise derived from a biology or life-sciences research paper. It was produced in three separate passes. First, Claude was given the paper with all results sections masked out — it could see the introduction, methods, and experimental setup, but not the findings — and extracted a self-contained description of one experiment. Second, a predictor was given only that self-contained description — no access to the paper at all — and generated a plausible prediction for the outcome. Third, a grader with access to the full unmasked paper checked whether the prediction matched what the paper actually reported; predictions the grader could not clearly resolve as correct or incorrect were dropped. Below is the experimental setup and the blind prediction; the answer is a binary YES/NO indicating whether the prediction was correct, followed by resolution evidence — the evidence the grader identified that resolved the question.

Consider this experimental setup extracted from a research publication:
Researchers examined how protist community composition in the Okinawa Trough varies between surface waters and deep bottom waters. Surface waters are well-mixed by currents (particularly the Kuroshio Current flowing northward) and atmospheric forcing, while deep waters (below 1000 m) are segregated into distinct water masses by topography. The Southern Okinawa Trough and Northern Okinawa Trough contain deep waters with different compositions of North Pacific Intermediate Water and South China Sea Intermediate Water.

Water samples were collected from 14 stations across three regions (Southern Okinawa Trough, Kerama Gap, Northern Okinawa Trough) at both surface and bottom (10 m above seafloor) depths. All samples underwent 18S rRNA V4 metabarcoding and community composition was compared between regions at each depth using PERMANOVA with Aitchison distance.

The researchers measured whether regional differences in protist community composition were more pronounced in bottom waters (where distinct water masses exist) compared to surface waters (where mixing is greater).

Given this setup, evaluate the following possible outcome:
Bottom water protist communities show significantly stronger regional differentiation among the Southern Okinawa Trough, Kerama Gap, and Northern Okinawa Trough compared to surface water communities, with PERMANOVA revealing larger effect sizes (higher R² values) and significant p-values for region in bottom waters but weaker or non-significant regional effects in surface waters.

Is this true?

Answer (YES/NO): NO